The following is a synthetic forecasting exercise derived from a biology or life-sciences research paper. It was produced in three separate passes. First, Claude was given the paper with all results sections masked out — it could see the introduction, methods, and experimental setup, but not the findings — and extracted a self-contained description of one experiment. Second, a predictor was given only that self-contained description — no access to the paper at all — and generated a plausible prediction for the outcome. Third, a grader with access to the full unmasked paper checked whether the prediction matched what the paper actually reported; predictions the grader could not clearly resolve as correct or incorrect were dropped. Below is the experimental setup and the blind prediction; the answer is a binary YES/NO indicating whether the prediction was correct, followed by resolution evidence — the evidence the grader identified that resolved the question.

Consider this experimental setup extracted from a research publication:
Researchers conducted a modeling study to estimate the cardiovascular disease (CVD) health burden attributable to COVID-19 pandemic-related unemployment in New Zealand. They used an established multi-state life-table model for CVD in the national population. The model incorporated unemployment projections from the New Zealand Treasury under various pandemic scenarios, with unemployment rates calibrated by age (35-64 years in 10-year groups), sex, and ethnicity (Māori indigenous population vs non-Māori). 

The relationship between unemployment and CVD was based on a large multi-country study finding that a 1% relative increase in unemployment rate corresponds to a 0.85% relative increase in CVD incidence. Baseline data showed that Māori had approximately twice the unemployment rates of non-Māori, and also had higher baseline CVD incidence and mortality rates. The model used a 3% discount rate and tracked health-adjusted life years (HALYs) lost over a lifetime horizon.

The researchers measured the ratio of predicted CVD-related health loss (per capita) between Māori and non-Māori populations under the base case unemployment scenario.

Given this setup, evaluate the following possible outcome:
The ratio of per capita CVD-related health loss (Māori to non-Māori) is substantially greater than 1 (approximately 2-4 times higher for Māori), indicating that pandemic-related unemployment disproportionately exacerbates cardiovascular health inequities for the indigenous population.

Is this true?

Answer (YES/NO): YES